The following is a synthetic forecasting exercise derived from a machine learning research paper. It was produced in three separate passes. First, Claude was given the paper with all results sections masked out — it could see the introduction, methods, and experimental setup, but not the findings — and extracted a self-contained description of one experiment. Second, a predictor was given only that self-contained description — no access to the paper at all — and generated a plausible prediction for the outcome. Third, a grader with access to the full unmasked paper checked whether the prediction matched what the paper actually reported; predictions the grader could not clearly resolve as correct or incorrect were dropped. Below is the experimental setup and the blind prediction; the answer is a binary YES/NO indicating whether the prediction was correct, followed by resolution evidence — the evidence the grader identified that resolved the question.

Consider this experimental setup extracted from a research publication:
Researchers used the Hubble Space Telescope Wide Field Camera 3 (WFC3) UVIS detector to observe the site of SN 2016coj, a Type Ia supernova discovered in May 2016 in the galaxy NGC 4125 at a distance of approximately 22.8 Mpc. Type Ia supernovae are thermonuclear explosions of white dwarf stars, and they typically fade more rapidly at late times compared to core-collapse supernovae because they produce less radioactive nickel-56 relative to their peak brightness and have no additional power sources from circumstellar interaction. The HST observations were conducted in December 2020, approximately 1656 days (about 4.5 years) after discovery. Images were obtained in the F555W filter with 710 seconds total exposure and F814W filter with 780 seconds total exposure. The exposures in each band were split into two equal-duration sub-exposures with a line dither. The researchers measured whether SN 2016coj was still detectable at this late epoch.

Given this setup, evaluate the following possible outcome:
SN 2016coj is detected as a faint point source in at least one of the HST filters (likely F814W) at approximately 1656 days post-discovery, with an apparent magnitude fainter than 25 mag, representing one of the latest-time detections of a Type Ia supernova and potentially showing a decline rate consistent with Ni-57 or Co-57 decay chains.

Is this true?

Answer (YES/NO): NO